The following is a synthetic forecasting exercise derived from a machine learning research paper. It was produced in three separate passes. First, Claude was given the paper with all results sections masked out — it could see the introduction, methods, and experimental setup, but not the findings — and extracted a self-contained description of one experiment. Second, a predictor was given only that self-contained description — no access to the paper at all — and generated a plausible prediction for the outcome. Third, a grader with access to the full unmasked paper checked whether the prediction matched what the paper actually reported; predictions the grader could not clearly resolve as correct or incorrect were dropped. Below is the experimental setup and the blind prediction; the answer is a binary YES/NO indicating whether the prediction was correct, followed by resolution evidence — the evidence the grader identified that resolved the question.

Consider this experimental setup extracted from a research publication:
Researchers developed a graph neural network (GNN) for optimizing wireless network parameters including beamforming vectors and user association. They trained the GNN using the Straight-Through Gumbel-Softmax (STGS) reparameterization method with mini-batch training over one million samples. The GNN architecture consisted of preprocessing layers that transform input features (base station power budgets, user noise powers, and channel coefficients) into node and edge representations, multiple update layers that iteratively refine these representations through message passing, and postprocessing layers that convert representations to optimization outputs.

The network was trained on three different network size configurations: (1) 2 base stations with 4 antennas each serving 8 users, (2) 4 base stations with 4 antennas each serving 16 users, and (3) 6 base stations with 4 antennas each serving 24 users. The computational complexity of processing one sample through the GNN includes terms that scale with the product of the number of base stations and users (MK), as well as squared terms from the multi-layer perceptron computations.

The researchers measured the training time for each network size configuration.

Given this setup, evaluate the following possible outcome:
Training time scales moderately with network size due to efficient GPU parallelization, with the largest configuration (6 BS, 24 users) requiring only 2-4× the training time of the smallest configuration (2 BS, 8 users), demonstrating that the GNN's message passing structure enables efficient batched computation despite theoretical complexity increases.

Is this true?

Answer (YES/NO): NO